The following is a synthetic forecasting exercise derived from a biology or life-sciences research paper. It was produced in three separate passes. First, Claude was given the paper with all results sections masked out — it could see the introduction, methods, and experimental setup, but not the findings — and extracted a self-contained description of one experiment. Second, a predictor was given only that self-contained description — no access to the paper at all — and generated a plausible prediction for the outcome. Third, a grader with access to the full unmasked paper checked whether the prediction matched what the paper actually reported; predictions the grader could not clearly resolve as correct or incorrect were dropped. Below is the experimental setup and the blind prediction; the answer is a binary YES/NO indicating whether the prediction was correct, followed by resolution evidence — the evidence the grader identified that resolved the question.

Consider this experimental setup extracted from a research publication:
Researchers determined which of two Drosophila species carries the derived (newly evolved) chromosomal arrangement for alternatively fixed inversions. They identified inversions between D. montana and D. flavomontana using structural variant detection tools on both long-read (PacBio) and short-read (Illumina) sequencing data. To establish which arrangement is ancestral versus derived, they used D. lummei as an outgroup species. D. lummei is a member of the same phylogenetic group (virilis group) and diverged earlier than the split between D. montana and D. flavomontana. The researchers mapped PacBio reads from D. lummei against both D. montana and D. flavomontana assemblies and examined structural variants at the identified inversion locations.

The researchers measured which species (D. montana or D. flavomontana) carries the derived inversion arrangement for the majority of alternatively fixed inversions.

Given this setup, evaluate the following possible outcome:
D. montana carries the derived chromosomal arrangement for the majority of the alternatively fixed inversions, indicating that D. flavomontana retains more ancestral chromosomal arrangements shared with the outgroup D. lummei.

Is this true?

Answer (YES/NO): NO